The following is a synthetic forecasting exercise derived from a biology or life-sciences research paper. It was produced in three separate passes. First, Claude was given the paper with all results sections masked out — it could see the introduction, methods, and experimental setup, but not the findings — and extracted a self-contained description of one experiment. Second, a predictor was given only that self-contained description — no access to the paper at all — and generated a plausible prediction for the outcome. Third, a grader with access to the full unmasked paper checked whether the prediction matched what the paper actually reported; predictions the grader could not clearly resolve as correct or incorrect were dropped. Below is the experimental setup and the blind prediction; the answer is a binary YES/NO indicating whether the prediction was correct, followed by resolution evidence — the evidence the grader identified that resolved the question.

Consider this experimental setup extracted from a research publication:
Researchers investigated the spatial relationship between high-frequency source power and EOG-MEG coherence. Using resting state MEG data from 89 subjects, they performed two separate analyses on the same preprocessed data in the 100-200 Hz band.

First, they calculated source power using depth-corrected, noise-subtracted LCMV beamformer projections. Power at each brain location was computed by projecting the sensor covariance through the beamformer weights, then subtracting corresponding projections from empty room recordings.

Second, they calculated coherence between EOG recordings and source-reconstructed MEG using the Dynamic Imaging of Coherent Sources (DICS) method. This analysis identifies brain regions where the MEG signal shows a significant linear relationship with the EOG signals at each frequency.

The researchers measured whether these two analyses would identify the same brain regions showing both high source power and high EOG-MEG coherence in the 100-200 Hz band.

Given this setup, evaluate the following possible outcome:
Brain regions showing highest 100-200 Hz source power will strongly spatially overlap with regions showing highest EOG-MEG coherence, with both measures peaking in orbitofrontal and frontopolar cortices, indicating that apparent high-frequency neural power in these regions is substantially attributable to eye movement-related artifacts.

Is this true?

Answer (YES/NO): NO